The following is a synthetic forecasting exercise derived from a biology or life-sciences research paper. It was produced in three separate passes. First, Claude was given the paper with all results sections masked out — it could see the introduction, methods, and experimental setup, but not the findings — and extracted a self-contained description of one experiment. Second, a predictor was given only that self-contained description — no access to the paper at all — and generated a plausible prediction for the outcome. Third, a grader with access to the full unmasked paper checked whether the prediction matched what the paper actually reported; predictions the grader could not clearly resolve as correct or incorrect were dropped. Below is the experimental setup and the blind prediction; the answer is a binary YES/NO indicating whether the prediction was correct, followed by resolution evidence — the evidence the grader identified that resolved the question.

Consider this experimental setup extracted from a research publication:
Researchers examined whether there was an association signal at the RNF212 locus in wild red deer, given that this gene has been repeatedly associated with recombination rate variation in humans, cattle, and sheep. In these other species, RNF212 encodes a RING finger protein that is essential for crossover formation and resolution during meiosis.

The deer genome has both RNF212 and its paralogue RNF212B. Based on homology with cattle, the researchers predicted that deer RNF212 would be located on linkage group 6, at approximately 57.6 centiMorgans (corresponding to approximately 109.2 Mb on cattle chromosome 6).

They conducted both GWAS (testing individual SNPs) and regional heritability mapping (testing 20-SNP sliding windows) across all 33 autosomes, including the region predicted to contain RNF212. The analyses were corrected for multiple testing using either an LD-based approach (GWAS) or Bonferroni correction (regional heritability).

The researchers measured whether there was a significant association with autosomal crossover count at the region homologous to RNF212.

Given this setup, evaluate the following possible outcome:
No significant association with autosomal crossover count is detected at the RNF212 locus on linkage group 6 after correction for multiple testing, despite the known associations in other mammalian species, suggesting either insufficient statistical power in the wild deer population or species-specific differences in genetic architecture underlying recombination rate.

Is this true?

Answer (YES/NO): YES